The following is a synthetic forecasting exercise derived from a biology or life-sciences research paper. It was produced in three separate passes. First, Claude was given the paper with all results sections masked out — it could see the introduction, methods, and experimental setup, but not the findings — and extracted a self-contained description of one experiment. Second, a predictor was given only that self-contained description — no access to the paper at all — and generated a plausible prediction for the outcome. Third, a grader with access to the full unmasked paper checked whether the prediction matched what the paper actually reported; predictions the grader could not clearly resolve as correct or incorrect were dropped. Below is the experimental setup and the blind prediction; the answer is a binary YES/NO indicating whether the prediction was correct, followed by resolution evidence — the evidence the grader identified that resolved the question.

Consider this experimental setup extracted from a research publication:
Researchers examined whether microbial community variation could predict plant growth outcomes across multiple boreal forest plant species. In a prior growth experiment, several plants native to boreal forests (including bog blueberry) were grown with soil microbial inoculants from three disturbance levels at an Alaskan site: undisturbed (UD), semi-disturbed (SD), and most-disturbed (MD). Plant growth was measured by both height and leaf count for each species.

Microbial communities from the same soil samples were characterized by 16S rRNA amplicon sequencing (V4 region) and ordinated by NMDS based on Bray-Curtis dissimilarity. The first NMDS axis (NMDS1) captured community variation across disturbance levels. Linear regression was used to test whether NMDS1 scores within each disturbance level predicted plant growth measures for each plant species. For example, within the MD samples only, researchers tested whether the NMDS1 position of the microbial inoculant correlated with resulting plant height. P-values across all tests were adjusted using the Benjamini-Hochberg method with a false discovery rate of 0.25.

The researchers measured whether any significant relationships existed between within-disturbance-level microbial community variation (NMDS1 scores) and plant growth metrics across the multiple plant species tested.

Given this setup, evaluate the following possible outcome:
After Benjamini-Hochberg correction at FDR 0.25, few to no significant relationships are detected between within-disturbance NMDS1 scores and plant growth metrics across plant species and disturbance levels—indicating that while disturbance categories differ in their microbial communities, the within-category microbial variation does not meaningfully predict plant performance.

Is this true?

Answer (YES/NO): NO